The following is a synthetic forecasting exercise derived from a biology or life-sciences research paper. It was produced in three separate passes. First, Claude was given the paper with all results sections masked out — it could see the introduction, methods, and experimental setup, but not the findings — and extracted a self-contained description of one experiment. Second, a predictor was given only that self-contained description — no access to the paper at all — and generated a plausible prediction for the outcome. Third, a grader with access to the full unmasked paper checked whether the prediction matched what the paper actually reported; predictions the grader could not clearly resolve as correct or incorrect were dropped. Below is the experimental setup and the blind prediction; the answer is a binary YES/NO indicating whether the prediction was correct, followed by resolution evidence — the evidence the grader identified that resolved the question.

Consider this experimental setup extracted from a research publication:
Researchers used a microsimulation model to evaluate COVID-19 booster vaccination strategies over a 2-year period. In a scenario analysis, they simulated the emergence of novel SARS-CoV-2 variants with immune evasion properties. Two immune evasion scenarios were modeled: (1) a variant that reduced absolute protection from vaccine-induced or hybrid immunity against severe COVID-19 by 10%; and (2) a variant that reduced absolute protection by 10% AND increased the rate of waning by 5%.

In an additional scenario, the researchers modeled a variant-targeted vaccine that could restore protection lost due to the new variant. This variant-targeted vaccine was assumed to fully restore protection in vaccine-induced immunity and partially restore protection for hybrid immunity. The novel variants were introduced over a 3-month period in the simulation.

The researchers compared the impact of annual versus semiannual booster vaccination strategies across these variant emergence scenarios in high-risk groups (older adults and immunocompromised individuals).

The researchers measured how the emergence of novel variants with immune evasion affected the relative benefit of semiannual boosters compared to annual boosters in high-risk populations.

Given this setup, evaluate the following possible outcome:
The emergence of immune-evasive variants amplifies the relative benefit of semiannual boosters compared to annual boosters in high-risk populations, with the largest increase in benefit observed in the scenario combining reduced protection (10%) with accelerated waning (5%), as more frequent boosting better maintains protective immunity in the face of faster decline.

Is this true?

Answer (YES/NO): NO